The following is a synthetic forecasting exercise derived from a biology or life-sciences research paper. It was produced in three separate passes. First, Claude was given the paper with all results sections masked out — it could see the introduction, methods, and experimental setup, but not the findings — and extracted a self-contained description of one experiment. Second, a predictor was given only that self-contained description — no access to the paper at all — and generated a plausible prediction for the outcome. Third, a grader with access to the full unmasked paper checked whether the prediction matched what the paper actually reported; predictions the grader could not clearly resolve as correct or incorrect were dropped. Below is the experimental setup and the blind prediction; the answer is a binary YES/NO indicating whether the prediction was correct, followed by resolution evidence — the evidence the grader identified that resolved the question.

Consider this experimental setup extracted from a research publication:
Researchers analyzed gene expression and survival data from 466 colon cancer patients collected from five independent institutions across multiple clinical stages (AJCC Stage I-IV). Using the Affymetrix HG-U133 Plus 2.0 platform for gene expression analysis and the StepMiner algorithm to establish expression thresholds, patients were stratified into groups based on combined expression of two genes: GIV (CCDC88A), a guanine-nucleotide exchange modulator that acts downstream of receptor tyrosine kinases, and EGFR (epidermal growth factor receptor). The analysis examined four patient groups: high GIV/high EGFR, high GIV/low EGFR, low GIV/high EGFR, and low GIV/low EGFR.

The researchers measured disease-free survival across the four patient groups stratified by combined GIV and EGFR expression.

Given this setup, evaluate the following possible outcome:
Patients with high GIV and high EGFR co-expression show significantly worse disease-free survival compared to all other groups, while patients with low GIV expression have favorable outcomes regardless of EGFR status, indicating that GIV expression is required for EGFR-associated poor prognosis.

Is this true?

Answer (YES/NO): YES